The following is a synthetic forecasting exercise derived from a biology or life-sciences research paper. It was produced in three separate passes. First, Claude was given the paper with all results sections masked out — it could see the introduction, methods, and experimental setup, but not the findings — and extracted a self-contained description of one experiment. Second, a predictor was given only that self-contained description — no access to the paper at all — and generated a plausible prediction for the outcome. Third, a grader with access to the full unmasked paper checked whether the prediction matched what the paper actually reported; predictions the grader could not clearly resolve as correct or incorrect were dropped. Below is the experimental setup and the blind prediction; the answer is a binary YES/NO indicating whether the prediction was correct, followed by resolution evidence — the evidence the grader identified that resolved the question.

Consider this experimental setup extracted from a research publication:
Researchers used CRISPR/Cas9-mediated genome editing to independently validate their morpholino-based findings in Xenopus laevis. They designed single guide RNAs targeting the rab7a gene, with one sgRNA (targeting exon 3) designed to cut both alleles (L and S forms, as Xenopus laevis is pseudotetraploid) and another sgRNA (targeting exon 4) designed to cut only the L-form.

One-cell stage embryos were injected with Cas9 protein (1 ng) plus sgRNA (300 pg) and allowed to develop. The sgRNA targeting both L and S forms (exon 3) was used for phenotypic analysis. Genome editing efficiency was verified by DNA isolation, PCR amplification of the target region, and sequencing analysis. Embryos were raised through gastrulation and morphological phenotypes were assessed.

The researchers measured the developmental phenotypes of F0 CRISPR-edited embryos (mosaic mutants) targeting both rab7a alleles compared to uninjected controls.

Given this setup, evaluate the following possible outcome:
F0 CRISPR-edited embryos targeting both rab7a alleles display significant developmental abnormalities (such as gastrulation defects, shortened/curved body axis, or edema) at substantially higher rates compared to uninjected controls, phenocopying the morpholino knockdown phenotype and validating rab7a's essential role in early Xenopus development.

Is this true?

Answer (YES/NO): YES